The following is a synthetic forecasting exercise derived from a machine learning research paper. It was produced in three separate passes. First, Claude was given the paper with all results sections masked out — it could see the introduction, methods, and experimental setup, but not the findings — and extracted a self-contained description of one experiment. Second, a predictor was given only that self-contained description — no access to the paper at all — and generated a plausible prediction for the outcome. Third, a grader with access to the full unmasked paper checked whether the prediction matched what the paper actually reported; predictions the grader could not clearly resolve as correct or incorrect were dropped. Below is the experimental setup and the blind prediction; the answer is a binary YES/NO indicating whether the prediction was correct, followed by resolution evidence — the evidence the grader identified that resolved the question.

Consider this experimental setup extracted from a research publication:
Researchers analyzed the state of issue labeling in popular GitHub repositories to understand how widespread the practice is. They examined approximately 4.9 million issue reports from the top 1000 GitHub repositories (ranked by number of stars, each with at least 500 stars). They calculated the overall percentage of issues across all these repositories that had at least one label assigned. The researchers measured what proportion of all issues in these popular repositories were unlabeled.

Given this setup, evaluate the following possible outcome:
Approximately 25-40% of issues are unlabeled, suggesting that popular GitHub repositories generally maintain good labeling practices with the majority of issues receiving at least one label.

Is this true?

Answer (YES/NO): NO